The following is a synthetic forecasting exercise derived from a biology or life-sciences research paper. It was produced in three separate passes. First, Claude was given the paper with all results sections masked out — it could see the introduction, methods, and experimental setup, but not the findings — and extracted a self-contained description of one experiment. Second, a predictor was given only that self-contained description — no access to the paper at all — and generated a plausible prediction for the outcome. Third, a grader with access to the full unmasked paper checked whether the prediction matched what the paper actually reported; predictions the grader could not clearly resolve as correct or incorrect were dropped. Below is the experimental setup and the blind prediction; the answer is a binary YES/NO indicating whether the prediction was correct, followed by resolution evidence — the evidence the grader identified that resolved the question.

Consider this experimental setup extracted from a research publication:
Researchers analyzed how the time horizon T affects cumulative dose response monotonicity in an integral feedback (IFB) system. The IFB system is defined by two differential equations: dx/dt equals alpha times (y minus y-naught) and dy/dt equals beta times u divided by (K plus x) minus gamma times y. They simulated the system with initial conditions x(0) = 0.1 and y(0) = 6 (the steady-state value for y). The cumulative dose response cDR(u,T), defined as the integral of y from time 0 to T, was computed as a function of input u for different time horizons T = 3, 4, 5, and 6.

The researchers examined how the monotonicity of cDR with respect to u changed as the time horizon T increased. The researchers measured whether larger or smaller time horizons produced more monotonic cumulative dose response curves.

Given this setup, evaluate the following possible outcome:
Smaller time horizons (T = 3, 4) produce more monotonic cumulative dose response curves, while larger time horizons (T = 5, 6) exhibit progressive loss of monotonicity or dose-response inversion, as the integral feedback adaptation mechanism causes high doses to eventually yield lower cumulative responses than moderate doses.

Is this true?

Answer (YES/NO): YES